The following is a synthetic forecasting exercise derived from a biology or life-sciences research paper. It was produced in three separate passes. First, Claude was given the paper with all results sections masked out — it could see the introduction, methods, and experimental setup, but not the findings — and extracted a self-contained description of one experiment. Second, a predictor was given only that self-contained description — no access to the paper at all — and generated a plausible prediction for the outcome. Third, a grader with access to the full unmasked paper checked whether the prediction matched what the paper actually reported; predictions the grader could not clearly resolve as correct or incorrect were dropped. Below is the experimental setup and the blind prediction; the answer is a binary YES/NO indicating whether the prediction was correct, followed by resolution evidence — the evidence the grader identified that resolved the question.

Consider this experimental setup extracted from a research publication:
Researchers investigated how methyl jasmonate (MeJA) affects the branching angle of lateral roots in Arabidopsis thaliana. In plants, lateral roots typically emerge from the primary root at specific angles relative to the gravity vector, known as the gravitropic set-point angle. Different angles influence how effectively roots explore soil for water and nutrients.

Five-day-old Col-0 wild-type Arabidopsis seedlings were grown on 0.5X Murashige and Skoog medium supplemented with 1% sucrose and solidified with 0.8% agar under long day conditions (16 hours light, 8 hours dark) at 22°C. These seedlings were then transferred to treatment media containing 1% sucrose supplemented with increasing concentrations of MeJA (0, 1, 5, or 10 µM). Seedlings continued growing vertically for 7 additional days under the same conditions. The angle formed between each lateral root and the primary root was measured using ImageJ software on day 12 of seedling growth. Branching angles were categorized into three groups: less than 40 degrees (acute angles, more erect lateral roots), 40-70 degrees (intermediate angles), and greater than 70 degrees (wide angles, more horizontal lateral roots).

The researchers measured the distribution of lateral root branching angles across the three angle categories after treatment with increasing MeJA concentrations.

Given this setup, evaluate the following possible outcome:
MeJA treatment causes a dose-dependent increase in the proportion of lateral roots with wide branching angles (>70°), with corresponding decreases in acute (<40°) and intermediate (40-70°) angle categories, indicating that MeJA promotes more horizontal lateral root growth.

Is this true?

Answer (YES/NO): NO